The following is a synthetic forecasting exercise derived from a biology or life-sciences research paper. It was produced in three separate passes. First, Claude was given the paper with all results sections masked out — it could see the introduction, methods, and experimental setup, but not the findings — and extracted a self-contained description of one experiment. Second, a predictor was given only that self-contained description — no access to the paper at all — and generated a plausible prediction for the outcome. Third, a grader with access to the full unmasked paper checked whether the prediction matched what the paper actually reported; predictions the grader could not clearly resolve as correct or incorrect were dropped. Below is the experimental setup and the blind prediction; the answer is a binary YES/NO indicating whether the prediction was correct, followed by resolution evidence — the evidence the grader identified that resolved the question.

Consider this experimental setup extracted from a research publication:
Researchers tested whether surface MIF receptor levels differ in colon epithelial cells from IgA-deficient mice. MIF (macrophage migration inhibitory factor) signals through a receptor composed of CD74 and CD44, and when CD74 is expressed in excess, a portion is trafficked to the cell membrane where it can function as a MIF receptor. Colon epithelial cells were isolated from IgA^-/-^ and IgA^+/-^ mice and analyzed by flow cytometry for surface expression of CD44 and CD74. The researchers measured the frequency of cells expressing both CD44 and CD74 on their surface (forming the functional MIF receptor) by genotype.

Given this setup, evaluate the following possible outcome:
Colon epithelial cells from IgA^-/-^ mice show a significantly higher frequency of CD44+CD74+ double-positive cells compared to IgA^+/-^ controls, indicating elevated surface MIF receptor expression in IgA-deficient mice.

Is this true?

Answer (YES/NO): YES